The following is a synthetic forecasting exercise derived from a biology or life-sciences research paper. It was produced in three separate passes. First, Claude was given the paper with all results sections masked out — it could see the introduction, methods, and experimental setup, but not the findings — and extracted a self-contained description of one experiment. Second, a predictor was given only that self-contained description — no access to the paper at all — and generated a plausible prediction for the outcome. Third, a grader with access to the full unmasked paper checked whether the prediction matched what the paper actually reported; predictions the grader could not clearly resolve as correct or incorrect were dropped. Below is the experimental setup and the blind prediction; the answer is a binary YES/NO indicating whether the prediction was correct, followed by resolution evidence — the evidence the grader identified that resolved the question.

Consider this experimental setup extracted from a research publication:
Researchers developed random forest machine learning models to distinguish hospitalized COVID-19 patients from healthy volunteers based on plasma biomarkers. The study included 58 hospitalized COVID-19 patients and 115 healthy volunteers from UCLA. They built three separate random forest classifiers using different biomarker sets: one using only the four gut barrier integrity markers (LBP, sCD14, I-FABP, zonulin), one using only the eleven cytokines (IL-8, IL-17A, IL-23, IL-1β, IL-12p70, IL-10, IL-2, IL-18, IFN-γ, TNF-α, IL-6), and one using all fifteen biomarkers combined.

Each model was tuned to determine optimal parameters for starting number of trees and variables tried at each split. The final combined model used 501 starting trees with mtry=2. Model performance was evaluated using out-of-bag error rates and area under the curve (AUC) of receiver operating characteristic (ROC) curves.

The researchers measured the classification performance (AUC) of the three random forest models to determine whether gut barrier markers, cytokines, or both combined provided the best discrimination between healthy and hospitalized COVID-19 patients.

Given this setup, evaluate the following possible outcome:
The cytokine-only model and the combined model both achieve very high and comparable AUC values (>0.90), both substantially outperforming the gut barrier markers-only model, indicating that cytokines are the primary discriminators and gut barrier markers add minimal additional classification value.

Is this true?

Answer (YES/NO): YES